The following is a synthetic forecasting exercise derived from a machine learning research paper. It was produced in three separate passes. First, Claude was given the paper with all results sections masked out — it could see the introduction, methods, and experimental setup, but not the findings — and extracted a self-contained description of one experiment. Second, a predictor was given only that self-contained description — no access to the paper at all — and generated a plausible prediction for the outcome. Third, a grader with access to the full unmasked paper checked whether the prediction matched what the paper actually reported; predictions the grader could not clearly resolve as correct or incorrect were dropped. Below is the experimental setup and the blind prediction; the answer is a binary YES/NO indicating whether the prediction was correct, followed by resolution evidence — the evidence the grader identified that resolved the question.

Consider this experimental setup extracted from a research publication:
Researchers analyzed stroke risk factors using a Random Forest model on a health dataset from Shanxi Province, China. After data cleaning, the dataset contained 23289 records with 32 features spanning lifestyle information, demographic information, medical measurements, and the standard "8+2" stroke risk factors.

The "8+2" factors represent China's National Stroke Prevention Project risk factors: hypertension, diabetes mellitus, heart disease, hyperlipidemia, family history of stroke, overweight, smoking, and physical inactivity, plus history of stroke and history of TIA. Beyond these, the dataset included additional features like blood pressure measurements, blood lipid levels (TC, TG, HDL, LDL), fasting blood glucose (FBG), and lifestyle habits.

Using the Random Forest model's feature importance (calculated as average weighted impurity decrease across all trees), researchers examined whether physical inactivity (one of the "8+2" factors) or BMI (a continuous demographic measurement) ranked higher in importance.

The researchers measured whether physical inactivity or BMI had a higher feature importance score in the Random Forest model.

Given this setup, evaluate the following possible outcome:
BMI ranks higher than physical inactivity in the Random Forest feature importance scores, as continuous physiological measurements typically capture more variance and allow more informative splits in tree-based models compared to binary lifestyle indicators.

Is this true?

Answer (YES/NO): NO